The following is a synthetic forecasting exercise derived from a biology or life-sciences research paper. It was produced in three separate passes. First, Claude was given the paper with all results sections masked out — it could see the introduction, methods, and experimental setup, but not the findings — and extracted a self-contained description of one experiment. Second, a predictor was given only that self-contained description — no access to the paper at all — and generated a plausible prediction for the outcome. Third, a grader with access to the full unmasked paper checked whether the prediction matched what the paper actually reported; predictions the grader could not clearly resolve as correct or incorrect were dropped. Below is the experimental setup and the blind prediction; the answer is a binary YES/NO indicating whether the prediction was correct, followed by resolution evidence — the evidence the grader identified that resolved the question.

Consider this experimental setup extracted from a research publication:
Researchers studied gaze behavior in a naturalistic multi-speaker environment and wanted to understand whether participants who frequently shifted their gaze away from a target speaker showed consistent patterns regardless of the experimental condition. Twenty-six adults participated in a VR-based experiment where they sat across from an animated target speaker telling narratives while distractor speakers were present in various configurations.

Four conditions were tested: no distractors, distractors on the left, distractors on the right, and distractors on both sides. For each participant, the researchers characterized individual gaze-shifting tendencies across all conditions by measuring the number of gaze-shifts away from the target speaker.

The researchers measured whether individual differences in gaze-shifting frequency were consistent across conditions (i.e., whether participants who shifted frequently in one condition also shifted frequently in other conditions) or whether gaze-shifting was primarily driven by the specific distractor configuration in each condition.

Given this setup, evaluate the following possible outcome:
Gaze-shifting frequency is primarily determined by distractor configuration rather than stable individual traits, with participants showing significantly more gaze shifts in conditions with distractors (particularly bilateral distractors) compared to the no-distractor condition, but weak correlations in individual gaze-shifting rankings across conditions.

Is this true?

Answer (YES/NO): NO